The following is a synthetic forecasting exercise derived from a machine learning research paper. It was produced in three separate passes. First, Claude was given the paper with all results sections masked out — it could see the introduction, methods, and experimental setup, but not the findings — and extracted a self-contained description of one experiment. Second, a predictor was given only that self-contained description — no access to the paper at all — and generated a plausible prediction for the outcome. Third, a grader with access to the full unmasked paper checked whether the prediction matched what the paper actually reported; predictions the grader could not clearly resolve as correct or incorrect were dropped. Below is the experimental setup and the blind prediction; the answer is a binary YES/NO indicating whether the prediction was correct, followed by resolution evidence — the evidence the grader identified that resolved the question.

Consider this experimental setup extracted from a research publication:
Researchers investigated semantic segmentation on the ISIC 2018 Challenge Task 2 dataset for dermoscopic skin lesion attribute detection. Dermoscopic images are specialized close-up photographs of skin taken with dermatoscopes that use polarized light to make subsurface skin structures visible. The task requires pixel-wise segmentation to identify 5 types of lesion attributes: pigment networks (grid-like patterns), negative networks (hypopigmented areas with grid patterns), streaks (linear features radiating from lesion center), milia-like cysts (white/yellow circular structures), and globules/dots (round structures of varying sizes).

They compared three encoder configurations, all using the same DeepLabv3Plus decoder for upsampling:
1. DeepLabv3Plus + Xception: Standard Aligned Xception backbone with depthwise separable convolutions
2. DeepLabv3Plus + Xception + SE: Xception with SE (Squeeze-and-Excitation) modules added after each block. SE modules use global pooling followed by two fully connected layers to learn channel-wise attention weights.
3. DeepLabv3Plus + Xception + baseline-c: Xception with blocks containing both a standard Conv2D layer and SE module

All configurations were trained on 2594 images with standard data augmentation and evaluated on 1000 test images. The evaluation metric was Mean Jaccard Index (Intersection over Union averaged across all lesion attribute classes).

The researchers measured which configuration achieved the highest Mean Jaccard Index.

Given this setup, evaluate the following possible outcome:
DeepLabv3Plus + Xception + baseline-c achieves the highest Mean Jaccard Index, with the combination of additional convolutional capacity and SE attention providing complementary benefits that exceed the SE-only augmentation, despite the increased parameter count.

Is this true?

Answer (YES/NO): NO